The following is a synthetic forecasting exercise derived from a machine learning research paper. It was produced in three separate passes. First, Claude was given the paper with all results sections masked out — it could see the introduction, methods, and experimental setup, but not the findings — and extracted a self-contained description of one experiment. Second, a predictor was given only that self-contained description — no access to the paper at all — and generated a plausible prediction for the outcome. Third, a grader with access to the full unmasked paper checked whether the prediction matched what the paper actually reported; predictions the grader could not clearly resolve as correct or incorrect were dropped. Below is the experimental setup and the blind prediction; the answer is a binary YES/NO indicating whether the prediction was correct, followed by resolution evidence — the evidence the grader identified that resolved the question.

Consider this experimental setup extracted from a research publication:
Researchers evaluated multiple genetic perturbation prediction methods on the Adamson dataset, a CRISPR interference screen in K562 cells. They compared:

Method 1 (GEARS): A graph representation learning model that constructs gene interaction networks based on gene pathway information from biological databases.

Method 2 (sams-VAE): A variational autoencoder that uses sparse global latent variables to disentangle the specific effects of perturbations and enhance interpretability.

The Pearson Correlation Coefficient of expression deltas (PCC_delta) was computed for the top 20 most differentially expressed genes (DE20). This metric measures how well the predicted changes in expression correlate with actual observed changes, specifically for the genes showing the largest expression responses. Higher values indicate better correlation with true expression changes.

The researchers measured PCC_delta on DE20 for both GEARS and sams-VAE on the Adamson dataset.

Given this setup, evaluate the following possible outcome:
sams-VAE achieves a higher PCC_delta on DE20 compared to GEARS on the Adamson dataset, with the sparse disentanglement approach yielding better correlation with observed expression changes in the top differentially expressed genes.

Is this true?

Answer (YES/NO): NO